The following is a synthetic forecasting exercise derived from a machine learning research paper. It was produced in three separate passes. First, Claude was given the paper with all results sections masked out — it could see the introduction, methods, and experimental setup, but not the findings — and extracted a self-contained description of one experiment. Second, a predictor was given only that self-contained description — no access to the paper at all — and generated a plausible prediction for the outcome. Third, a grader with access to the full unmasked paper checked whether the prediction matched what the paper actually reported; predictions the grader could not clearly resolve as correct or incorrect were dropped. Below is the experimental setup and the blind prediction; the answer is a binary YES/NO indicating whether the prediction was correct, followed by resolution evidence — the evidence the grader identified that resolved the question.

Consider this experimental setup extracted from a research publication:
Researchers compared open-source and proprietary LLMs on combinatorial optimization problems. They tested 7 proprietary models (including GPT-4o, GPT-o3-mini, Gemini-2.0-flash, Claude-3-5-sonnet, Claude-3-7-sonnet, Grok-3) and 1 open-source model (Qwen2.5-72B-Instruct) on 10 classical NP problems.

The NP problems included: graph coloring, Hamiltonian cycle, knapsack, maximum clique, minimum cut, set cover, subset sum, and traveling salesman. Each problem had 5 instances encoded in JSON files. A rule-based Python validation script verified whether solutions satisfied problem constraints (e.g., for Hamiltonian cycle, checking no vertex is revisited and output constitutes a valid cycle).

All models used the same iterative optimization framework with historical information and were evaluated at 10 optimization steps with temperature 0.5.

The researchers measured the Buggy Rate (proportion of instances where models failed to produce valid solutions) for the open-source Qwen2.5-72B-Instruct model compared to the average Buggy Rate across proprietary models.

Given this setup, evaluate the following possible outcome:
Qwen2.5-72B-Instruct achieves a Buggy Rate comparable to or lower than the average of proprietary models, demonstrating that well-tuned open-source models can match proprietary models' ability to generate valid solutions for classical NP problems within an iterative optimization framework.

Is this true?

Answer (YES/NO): NO